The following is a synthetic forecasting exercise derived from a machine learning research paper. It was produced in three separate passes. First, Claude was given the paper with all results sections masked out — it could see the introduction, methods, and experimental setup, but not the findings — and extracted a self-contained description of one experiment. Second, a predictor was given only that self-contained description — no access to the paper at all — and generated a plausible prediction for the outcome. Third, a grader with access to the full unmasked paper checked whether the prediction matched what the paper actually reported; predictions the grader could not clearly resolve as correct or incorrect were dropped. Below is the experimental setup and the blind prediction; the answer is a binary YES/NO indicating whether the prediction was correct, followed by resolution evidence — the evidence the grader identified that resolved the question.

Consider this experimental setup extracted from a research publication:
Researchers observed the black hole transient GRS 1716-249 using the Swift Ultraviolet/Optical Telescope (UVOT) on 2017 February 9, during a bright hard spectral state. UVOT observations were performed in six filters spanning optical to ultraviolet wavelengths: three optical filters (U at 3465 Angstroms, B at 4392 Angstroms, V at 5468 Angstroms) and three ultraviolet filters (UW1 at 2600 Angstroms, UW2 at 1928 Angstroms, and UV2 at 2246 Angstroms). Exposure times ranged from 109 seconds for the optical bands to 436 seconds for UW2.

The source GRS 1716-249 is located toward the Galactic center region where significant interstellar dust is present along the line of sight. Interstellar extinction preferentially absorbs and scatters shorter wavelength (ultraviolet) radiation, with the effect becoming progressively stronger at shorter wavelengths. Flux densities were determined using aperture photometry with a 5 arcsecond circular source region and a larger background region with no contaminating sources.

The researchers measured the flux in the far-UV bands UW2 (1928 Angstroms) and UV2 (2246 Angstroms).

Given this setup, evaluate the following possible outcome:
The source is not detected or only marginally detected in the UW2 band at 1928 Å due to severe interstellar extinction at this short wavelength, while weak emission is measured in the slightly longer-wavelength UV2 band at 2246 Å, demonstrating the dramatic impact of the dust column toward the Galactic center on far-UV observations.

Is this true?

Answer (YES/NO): NO